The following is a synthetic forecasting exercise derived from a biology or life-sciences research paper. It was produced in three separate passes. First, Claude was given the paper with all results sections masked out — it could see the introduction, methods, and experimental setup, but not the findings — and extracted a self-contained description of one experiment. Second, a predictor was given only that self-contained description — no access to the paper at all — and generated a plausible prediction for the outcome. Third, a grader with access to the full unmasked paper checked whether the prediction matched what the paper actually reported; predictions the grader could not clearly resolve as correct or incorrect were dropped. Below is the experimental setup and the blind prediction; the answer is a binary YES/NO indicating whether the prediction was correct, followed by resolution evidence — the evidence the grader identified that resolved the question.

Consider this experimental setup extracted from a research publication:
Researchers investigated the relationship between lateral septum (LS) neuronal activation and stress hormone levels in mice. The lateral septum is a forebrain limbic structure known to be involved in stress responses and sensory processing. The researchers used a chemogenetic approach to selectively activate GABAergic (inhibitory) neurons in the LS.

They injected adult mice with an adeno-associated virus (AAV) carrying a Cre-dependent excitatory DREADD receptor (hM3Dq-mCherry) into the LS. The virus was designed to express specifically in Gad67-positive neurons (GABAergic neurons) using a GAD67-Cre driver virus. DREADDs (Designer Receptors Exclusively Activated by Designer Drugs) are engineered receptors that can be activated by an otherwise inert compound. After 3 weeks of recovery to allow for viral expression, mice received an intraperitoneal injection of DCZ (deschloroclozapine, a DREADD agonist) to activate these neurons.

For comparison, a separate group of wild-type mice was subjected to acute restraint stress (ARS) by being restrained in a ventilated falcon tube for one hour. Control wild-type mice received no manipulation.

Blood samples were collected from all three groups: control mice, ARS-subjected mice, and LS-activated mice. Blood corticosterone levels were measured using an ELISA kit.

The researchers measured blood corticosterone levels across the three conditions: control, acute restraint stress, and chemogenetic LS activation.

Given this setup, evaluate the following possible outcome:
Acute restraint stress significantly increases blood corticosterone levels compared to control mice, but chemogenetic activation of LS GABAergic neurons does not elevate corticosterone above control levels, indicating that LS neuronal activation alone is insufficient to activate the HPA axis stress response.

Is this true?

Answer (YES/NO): NO